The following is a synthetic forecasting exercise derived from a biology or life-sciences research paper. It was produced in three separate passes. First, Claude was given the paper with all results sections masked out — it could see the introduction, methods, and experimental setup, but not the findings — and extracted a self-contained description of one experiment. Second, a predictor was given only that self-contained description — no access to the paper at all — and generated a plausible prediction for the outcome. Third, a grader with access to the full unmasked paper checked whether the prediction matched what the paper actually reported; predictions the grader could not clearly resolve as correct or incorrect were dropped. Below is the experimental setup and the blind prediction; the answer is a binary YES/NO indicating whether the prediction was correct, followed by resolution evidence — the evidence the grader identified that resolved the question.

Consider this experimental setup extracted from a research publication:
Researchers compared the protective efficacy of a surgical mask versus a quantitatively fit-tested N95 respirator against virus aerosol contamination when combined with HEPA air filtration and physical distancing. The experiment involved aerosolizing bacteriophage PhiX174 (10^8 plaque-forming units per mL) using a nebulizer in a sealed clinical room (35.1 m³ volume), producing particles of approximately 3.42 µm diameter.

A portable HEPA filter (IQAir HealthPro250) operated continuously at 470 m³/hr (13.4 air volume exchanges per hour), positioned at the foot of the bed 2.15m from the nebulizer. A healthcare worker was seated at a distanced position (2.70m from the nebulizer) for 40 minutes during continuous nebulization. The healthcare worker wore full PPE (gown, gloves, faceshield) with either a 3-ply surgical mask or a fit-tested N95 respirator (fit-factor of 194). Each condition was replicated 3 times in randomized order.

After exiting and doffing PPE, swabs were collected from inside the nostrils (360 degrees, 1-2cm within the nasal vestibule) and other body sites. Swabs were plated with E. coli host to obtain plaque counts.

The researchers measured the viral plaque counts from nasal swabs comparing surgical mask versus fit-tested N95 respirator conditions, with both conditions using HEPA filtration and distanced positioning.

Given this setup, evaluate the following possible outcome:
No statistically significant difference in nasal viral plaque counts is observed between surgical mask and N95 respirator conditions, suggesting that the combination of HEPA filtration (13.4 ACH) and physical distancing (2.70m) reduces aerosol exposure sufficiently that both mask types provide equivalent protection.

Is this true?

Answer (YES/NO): NO